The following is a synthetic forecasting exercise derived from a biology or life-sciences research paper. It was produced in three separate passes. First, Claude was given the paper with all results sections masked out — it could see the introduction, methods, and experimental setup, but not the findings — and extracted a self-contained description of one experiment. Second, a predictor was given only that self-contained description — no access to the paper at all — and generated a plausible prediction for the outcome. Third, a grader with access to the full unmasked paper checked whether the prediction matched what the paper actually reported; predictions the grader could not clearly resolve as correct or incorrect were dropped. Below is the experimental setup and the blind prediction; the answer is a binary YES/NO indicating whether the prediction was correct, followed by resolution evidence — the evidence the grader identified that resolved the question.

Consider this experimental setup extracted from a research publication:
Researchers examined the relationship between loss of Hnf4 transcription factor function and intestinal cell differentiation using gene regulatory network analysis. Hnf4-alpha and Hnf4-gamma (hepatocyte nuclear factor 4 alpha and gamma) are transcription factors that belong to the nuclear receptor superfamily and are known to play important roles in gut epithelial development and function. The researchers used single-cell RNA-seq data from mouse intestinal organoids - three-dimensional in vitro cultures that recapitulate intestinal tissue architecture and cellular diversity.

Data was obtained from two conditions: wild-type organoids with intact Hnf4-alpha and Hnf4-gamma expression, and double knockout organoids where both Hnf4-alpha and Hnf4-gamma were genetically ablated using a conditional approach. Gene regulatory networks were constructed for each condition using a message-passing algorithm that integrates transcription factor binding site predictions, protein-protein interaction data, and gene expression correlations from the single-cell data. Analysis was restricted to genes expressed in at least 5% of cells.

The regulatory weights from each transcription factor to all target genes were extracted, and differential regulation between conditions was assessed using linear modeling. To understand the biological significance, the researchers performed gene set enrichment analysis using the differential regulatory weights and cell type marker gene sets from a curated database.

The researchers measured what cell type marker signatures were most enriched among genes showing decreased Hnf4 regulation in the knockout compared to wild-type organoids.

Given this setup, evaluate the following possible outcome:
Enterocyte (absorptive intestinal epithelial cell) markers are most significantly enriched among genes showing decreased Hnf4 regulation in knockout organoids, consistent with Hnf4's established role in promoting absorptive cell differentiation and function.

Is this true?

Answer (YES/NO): YES